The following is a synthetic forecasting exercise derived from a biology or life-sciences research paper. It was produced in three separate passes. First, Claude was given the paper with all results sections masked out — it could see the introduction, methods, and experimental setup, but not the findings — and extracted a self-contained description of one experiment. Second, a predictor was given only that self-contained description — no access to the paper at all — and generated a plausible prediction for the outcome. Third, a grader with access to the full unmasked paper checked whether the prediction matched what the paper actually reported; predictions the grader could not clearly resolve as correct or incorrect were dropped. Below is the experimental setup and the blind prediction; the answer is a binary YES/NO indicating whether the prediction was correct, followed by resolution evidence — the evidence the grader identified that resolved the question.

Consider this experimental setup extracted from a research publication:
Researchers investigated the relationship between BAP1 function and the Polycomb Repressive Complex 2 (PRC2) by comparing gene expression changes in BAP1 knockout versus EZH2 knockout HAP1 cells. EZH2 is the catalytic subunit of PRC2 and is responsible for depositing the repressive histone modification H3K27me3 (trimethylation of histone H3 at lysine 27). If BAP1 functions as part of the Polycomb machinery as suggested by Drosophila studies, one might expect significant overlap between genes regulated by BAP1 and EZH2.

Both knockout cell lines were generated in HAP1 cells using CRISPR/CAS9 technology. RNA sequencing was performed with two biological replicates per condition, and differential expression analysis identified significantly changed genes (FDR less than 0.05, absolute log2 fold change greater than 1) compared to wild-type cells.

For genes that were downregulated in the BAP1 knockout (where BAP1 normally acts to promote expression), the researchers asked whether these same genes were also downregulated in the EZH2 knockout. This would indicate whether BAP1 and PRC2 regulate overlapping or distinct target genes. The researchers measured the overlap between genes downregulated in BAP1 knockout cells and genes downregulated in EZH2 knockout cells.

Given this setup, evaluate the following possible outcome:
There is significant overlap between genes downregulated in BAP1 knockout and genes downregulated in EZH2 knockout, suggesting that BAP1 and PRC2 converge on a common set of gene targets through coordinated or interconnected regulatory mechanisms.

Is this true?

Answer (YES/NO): NO